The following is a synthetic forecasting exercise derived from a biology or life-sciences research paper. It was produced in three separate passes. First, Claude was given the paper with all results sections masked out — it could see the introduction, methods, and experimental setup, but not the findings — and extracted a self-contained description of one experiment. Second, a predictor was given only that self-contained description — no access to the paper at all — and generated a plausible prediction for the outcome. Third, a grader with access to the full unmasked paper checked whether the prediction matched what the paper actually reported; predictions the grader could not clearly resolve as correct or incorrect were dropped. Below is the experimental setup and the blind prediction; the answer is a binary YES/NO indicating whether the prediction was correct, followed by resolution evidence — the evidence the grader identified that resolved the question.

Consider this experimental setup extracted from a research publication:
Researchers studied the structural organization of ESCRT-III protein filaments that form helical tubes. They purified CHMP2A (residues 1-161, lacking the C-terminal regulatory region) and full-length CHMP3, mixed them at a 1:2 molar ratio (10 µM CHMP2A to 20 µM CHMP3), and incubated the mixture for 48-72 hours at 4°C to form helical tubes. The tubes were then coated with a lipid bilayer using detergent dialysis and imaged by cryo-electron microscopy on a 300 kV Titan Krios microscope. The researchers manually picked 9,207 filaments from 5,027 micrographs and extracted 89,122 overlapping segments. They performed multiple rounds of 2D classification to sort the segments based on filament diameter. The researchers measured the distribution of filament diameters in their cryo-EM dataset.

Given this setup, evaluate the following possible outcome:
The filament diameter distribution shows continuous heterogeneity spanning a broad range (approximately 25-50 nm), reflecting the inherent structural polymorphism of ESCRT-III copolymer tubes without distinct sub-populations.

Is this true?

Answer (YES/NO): NO